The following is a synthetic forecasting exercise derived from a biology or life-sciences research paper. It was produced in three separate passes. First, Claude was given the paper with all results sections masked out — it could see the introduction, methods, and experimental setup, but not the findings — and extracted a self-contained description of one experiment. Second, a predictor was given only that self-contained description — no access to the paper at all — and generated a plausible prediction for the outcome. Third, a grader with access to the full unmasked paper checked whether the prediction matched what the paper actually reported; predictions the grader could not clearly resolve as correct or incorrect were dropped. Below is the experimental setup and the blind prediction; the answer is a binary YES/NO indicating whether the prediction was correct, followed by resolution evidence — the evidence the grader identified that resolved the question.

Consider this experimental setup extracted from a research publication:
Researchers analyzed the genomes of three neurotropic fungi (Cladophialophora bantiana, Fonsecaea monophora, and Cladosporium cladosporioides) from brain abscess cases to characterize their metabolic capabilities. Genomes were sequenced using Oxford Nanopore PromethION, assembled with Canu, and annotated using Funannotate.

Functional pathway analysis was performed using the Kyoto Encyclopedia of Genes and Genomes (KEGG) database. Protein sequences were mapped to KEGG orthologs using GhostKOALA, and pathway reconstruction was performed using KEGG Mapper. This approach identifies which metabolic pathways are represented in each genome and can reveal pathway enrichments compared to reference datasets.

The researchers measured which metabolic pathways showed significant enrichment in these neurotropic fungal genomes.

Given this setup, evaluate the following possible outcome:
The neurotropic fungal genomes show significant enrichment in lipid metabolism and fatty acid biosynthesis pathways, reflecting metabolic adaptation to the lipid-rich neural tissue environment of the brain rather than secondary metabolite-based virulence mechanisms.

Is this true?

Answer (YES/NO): NO